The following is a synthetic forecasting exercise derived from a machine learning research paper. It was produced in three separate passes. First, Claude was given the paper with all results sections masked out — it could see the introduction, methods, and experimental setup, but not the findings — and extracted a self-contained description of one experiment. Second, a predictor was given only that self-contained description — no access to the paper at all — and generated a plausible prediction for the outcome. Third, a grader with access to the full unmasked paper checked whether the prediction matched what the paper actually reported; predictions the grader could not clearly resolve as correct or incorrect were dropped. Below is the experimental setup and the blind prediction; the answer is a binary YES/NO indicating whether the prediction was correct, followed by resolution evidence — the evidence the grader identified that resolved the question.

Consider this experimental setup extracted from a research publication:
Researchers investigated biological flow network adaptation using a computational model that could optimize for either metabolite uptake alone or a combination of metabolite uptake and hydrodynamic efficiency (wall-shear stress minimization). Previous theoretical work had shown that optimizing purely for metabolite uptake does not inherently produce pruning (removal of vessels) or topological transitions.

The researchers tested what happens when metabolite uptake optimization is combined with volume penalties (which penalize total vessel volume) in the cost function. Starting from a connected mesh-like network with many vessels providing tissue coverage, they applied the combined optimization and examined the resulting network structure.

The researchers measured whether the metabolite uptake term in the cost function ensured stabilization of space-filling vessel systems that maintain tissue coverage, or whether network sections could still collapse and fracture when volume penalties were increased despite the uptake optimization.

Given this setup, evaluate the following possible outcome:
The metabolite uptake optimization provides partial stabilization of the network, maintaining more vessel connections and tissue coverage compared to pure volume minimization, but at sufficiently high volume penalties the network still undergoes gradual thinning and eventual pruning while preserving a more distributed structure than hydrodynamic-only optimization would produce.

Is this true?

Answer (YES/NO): NO